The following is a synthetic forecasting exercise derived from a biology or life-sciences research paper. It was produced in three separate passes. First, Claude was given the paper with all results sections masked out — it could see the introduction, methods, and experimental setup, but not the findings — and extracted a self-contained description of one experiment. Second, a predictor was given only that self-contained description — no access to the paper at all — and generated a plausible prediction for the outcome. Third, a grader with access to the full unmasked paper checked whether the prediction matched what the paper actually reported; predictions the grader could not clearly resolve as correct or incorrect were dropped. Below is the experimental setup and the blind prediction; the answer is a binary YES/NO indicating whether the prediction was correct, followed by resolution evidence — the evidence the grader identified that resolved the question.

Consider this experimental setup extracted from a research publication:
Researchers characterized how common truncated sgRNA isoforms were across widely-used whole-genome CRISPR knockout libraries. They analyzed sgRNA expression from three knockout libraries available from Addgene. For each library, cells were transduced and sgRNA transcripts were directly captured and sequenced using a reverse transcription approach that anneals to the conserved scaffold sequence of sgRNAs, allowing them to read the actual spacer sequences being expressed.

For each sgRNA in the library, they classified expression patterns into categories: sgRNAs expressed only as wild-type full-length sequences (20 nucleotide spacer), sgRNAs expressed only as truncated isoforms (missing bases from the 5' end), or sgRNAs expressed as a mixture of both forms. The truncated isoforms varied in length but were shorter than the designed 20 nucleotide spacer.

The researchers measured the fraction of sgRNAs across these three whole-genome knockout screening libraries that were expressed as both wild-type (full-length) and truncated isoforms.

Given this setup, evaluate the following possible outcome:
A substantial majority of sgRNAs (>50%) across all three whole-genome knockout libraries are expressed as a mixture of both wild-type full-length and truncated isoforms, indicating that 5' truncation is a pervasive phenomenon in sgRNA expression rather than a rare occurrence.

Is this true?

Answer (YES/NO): NO